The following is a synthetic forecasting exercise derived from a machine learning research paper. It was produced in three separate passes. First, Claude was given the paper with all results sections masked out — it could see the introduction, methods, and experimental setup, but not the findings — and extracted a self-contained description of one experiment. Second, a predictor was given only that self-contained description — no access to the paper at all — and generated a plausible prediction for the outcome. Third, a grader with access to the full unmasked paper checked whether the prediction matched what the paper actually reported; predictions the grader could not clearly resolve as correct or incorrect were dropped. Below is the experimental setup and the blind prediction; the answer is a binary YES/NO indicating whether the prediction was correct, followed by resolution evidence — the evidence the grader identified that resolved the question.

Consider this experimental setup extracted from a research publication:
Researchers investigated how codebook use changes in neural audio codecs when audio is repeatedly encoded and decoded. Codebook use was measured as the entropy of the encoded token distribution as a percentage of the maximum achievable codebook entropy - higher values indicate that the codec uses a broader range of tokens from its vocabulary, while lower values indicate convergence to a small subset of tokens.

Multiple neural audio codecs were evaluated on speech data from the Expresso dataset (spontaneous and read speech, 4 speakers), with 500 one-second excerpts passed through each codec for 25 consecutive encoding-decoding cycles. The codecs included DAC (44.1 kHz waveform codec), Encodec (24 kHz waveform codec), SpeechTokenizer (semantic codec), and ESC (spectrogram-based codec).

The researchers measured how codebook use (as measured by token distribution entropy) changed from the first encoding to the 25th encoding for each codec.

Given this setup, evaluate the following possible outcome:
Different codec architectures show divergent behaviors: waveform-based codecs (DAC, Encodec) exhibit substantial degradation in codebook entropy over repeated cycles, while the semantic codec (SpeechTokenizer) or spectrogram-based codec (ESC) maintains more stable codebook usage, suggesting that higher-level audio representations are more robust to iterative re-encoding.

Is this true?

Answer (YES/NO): NO